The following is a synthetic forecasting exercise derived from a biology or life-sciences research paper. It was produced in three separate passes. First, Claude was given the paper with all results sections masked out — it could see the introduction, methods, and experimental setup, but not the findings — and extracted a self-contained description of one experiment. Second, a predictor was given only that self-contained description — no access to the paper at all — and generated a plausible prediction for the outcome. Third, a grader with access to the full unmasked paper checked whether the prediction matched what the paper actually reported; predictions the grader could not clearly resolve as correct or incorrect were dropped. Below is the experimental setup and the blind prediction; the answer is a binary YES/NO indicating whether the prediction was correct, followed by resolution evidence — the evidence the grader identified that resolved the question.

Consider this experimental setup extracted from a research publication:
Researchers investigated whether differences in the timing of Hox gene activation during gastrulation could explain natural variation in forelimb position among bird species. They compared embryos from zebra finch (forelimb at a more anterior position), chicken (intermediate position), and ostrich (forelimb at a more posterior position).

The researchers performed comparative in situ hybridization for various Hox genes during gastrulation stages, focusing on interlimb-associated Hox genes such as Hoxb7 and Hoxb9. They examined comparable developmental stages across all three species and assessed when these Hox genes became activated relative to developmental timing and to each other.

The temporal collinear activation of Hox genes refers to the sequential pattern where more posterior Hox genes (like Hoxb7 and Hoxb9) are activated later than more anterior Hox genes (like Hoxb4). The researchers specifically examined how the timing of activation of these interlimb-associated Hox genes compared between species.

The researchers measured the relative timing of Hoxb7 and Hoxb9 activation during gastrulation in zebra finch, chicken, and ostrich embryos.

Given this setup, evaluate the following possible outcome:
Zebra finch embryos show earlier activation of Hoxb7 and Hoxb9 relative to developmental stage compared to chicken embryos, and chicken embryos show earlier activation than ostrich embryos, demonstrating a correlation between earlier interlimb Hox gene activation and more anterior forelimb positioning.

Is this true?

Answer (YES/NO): YES